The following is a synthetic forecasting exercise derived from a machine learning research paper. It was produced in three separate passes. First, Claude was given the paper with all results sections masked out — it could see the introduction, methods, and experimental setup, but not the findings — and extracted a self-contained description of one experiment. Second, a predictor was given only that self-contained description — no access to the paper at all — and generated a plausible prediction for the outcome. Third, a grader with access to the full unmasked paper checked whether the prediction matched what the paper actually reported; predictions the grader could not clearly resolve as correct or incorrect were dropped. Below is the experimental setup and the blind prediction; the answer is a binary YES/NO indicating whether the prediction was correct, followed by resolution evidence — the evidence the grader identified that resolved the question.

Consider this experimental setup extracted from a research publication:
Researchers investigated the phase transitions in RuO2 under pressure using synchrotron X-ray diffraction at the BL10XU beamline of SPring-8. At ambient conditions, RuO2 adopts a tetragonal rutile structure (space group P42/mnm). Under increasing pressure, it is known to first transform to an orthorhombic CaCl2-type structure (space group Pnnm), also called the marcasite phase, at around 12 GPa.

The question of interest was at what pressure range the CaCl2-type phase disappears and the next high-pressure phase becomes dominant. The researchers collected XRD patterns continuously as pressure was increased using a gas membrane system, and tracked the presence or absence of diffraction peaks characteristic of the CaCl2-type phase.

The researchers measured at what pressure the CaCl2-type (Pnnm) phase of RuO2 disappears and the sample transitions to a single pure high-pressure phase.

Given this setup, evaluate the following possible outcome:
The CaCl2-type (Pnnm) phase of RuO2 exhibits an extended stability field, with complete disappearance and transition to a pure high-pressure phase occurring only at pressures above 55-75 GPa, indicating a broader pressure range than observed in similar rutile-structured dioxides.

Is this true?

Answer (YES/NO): NO